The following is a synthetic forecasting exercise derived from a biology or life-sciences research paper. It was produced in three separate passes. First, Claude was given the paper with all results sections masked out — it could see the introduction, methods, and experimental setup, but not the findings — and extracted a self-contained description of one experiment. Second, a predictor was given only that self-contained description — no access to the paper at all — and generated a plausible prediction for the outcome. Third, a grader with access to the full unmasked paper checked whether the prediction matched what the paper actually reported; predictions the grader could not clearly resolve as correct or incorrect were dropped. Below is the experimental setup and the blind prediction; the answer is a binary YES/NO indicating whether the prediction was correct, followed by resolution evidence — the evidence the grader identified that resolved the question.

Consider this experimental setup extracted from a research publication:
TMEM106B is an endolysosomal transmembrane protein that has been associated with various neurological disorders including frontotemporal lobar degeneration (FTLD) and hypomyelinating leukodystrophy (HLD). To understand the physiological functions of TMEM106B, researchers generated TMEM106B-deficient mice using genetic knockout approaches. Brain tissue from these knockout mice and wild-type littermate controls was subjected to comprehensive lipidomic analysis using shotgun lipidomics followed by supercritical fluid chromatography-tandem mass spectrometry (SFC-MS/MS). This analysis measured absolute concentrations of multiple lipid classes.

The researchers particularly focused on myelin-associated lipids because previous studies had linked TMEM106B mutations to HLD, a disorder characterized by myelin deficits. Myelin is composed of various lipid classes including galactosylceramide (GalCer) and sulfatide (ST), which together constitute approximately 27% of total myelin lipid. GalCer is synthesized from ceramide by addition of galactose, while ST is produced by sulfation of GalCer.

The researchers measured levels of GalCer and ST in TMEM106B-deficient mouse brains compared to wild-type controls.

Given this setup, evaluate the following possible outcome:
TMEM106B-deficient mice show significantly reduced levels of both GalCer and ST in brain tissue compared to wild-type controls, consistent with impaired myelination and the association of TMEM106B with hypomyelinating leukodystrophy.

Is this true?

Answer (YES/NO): YES